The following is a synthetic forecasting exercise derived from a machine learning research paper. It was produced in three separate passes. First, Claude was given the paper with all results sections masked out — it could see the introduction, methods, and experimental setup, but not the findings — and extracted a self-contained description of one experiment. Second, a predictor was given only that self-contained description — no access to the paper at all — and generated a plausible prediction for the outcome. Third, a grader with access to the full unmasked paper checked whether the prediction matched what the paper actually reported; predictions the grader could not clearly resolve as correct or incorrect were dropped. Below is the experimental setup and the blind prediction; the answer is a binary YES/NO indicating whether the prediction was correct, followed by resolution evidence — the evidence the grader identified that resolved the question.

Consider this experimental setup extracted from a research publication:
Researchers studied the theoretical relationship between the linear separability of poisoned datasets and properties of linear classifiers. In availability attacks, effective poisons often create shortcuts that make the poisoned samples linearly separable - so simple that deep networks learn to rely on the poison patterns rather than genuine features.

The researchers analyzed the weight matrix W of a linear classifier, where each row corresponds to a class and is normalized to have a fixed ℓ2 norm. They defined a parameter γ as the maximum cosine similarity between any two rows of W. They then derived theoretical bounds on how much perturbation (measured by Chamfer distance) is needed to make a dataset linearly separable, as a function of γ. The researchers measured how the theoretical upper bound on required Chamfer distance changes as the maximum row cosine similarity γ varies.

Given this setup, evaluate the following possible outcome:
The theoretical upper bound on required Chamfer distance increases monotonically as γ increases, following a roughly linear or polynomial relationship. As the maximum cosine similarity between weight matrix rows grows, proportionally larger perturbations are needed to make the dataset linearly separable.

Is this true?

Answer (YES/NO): YES